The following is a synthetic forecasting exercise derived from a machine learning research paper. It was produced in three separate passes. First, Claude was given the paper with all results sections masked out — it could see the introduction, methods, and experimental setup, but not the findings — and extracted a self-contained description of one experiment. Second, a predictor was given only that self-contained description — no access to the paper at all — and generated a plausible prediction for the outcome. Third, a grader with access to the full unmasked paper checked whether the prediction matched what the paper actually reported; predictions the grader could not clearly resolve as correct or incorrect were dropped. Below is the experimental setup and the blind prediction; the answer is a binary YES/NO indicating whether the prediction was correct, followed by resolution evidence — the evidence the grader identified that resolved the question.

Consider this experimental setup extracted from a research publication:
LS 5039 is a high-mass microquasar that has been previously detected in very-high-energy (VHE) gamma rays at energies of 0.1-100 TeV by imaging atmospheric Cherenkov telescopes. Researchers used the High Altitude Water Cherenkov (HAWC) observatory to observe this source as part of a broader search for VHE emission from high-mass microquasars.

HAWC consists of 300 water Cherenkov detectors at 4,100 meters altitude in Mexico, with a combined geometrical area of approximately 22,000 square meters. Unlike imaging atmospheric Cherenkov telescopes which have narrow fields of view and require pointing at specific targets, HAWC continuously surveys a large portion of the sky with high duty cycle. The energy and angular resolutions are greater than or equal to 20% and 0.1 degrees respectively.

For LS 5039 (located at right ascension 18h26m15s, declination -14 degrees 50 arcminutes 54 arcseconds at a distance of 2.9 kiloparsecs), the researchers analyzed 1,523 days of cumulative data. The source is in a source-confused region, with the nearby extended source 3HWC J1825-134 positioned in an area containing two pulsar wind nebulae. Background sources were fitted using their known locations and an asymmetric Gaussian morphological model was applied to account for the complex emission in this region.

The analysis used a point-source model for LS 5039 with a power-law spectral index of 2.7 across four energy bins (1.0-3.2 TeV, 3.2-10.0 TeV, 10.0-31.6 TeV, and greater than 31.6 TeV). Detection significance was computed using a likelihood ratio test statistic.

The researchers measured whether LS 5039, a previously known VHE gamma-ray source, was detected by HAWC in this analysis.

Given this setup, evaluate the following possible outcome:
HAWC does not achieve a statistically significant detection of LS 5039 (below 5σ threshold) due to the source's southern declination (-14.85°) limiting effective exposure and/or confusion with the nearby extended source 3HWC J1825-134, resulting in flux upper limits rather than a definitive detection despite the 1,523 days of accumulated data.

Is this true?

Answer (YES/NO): YES